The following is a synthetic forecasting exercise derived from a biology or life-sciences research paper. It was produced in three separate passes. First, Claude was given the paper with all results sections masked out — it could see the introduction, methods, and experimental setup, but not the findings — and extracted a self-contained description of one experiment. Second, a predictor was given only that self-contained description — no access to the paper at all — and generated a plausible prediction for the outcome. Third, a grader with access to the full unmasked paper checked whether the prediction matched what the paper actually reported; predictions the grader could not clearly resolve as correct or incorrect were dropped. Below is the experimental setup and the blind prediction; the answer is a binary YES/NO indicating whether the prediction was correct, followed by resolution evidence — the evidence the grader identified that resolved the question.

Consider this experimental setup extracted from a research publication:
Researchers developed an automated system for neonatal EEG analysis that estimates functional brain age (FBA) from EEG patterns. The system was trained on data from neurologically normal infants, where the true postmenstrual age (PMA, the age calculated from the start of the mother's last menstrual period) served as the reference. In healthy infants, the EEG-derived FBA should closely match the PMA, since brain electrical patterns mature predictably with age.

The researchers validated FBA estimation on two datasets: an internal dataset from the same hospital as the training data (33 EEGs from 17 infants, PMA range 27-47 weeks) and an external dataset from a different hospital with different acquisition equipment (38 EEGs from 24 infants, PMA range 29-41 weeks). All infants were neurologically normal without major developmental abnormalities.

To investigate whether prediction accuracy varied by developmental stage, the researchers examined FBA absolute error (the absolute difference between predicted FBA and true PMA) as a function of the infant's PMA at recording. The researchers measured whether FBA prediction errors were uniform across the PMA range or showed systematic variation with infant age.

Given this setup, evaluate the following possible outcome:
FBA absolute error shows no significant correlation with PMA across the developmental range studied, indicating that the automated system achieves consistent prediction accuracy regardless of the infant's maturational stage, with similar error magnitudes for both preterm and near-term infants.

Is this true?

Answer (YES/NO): YES